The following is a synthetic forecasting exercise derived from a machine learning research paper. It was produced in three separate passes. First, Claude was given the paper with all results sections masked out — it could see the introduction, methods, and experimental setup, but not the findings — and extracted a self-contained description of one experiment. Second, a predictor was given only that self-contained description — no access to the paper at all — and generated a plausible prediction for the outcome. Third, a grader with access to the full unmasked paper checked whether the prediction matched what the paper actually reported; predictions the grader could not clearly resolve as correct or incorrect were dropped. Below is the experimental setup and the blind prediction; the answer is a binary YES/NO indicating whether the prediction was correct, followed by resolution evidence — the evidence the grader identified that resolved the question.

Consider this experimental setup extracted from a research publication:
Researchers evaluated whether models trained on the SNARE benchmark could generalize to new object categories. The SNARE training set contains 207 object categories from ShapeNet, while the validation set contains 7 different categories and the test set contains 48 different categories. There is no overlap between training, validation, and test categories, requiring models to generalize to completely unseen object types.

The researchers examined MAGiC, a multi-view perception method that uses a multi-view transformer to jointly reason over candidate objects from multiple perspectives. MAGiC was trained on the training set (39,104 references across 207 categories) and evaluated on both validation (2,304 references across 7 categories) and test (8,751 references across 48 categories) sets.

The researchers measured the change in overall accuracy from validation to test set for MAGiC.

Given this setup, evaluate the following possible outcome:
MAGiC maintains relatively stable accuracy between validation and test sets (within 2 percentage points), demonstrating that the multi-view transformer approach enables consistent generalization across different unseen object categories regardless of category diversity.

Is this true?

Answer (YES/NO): NO